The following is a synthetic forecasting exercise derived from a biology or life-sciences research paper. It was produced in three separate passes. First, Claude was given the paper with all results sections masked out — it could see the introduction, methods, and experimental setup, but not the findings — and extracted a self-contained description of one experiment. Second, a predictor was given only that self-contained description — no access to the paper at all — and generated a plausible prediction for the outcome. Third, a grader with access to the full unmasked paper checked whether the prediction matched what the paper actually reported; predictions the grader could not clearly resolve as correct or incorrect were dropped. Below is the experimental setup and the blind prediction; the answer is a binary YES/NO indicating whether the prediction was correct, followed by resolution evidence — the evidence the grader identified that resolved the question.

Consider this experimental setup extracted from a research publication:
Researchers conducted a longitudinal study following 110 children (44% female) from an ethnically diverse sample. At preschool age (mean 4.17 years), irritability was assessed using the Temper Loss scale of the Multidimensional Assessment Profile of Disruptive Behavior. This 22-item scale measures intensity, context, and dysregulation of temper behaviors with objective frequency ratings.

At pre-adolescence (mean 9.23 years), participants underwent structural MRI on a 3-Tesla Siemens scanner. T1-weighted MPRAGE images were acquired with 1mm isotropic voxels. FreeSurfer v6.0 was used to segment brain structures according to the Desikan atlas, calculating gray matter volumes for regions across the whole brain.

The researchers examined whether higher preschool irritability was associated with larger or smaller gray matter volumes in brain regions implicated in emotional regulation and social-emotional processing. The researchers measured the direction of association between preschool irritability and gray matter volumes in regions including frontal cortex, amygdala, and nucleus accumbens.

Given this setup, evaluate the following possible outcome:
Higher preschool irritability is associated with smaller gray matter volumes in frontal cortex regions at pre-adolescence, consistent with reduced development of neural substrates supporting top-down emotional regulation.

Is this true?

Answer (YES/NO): NO